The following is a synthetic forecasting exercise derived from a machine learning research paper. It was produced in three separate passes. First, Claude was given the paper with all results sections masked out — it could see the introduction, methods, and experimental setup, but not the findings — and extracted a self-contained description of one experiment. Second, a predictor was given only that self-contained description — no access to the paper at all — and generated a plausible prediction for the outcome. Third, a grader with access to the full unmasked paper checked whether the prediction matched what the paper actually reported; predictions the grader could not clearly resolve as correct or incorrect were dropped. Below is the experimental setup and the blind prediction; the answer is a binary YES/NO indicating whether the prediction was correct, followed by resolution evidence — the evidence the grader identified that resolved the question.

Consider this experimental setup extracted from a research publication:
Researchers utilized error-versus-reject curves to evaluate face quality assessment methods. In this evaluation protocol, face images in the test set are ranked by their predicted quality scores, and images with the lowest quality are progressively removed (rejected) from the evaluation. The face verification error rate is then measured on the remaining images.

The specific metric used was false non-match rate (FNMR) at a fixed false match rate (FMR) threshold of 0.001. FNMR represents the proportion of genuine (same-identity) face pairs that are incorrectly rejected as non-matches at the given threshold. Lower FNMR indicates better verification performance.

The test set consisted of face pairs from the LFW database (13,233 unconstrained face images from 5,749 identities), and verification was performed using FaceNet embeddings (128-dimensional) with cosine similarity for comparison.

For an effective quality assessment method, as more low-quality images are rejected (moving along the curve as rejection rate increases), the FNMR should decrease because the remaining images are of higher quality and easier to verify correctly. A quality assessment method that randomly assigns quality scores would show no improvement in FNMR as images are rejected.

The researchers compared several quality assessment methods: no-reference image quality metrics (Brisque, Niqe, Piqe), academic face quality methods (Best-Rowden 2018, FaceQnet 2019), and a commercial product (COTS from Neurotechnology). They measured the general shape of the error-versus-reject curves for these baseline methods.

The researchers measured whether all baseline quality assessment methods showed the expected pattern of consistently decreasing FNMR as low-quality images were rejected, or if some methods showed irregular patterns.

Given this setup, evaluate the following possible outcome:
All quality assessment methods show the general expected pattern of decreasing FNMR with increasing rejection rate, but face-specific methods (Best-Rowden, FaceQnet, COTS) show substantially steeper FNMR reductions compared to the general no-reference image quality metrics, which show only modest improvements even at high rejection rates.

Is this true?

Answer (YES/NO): NO